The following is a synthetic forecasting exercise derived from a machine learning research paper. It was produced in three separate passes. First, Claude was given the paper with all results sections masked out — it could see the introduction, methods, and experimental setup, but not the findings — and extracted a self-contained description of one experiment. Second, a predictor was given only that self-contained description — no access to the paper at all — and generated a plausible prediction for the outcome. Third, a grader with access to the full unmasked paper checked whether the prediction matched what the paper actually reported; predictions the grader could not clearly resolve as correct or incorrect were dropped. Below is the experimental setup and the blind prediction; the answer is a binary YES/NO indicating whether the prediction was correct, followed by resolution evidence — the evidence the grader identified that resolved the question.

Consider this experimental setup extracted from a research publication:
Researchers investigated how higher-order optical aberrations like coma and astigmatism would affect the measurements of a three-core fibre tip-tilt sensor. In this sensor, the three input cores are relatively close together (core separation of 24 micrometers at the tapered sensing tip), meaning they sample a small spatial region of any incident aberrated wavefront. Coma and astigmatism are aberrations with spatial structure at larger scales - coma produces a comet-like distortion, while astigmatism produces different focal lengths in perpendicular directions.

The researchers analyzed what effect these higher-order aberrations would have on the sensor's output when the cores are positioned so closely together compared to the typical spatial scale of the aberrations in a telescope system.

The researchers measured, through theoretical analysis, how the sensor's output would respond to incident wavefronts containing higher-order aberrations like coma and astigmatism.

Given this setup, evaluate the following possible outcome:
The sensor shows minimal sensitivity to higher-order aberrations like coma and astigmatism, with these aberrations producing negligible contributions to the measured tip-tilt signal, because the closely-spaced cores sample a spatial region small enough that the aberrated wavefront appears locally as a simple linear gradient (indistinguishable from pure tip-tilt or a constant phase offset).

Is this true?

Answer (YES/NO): NO